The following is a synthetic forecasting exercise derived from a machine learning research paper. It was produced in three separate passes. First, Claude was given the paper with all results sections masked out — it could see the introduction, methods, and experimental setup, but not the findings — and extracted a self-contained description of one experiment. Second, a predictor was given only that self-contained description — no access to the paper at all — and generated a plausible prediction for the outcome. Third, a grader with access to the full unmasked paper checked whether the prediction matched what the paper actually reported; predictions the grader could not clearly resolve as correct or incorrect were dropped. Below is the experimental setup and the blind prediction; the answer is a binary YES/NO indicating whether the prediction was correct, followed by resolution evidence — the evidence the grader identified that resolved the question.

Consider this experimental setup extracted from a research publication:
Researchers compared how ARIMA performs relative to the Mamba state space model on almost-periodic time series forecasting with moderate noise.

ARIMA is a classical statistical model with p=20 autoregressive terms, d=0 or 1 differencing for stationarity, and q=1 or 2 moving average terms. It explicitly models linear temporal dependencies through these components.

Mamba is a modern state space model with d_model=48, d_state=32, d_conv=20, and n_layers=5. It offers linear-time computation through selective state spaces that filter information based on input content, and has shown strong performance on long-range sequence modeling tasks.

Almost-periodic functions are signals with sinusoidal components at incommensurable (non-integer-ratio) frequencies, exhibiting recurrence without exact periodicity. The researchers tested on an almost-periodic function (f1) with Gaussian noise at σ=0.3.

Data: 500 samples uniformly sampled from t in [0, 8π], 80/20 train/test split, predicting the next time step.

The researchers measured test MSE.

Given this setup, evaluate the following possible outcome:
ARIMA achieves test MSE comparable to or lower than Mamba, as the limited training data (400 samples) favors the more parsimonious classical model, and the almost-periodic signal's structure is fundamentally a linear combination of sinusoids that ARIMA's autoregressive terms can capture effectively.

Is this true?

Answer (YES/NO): YES